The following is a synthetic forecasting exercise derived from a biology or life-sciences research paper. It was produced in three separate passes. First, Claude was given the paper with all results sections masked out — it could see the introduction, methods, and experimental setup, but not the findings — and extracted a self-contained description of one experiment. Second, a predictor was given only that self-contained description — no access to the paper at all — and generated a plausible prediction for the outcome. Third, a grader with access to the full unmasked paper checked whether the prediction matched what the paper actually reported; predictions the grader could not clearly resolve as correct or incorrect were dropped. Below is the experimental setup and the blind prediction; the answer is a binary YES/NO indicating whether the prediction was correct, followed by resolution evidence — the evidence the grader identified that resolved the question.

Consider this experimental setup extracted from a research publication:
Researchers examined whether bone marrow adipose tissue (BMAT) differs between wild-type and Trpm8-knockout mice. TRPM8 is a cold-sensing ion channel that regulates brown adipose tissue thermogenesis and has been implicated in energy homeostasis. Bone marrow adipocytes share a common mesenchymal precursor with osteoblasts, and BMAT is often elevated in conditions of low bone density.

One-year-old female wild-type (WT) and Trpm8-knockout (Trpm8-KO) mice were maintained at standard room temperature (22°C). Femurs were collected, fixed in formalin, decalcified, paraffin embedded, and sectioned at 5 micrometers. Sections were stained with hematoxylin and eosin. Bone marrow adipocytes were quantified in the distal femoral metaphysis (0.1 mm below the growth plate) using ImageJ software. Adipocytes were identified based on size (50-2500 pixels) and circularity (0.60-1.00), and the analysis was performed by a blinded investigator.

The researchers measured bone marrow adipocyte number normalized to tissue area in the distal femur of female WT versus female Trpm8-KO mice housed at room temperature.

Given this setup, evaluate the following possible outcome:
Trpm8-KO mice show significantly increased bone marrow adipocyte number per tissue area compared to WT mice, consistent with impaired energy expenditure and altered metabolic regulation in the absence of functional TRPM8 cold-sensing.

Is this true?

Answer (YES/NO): NO